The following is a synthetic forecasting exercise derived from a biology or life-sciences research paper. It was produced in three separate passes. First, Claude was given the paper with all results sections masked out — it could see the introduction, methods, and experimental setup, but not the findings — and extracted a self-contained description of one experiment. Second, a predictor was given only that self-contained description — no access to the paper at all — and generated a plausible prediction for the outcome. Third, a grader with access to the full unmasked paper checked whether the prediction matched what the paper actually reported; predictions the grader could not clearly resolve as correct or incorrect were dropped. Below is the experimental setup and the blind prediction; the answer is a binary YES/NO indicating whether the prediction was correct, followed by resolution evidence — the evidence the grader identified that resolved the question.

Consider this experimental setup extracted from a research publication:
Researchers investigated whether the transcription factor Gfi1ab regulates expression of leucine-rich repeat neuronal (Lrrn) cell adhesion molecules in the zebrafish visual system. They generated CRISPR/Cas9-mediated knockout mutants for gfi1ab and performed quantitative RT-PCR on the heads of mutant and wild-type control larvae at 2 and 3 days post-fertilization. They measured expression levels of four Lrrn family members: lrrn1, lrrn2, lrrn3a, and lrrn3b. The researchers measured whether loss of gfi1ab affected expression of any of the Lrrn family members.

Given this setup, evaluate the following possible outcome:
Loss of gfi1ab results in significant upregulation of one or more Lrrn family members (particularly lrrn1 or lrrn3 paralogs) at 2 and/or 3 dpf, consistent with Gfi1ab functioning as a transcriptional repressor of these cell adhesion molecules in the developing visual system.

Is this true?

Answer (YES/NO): NO